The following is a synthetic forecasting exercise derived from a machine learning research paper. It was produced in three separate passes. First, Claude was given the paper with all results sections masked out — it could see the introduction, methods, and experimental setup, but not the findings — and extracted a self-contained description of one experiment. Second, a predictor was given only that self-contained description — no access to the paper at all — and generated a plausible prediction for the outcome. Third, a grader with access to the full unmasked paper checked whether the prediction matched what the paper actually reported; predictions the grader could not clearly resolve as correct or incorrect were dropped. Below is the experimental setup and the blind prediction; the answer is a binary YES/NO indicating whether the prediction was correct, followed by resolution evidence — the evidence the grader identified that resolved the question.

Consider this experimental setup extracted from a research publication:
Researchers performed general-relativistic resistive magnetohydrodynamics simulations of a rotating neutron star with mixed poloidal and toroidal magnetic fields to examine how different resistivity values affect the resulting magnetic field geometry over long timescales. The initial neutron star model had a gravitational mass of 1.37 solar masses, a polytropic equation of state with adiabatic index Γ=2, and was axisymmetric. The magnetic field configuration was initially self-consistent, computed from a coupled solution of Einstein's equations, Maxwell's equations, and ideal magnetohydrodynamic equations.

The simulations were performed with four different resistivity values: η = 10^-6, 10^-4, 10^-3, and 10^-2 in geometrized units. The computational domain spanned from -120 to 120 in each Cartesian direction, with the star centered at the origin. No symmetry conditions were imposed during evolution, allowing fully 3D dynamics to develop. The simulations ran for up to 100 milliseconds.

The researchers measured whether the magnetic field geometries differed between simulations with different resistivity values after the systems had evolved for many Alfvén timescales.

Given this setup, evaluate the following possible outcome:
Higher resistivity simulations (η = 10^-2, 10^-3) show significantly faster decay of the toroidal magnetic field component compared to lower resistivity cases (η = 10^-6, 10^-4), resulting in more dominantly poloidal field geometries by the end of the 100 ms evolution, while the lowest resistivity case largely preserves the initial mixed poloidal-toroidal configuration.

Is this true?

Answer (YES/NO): NO